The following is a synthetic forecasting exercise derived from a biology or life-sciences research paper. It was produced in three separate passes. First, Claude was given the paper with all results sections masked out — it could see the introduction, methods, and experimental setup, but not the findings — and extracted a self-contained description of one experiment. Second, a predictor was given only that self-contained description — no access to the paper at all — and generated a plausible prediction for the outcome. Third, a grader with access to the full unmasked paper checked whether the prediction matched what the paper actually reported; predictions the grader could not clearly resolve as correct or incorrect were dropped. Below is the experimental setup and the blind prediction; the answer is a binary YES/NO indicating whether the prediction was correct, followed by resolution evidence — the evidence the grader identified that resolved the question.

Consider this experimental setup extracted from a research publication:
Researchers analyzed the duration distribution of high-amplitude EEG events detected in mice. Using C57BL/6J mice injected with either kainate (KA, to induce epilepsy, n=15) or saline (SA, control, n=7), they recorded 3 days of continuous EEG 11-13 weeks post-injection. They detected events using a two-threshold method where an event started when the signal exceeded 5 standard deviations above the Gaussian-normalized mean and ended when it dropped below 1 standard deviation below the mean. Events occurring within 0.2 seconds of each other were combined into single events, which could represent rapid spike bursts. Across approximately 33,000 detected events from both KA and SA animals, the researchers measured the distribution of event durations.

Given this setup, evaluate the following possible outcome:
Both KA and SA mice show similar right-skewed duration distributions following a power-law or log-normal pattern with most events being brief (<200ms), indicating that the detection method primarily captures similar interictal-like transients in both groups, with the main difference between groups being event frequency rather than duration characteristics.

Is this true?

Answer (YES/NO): NO